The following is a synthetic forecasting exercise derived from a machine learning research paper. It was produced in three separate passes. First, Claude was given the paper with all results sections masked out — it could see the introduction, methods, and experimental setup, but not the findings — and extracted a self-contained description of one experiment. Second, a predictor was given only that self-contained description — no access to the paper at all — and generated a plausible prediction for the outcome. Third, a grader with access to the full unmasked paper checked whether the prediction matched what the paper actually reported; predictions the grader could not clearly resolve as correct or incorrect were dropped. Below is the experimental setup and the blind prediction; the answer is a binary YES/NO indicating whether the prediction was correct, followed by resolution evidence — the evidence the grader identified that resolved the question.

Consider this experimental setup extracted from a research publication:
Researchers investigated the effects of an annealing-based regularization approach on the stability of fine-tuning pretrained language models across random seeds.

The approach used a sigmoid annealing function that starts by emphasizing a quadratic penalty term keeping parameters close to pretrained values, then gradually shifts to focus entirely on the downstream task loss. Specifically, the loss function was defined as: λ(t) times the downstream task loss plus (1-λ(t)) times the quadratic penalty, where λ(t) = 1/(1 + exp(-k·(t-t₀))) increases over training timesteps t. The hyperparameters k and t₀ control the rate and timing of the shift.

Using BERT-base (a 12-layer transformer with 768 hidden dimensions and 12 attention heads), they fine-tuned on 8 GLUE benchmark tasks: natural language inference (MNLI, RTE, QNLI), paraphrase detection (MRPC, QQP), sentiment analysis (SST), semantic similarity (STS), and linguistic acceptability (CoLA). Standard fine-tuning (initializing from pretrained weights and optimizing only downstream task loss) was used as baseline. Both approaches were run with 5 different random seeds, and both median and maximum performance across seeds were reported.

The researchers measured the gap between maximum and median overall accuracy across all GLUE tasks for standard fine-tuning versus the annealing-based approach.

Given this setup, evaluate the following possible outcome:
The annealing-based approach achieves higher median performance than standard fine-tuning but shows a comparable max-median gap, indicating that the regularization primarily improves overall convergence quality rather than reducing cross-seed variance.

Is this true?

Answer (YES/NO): YES